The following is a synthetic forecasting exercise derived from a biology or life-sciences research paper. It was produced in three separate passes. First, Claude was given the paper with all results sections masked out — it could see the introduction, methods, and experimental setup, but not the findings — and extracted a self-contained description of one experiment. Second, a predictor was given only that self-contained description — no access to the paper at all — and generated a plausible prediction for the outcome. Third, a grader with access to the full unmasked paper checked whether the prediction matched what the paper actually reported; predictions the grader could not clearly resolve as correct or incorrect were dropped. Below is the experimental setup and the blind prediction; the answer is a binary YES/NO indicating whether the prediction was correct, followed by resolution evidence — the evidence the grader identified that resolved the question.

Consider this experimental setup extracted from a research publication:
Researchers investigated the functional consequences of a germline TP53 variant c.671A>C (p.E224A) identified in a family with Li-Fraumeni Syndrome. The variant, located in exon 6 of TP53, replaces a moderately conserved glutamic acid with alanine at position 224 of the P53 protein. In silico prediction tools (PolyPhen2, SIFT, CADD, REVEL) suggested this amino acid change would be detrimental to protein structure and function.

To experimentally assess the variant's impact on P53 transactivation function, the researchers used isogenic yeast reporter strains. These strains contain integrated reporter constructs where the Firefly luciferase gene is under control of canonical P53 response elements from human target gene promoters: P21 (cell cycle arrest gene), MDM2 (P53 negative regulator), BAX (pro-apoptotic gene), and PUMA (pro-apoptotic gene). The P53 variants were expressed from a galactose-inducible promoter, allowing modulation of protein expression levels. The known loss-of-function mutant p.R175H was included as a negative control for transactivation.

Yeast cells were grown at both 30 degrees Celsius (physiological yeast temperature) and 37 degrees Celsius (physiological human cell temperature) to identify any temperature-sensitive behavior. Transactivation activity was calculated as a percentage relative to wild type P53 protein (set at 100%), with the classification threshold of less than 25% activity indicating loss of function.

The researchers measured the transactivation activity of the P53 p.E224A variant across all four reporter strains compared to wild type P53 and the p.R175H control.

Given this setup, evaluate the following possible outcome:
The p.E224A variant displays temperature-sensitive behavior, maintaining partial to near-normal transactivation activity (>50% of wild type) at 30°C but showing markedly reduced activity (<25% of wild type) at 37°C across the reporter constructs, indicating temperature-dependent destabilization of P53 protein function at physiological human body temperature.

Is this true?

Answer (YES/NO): NO